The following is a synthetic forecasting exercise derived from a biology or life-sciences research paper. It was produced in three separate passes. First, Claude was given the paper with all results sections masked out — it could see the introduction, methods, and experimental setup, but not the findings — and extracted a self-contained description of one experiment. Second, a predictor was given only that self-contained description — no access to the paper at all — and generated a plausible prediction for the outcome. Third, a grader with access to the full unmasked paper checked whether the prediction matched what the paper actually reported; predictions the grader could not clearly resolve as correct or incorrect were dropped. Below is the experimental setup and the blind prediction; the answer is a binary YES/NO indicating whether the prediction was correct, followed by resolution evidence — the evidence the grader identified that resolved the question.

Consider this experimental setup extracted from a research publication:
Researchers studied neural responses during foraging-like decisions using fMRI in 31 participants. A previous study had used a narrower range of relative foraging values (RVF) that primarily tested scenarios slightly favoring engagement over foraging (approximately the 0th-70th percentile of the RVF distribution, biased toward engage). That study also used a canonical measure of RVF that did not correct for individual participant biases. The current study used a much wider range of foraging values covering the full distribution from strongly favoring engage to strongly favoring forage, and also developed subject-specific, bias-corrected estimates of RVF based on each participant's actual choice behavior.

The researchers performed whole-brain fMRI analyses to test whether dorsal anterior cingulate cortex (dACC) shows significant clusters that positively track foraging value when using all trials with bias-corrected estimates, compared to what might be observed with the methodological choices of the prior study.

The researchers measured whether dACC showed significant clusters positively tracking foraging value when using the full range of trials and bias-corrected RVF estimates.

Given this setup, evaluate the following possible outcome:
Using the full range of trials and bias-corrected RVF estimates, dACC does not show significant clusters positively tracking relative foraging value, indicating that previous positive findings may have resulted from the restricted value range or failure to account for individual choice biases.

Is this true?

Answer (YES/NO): YES